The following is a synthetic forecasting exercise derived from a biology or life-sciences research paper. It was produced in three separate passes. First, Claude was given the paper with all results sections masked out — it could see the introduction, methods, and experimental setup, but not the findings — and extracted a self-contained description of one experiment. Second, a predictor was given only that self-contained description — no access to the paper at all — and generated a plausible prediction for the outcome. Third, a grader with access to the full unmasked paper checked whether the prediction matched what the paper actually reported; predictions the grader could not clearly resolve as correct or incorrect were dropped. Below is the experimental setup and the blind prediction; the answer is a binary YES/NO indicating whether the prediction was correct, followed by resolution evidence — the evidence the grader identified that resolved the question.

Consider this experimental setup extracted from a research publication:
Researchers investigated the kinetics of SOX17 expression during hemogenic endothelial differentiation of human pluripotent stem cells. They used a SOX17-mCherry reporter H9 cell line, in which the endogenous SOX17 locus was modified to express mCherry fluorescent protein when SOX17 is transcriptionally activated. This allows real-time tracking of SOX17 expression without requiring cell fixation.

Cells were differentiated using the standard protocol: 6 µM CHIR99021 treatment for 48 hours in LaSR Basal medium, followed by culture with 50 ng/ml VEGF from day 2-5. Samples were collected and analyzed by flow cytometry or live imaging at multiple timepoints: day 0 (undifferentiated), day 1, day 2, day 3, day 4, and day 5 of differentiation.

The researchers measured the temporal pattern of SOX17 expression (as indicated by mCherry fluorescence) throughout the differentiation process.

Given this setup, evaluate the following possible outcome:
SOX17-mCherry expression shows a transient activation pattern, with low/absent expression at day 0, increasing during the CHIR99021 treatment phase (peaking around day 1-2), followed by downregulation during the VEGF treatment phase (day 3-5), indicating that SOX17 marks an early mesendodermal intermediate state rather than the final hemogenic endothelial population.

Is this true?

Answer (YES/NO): NO